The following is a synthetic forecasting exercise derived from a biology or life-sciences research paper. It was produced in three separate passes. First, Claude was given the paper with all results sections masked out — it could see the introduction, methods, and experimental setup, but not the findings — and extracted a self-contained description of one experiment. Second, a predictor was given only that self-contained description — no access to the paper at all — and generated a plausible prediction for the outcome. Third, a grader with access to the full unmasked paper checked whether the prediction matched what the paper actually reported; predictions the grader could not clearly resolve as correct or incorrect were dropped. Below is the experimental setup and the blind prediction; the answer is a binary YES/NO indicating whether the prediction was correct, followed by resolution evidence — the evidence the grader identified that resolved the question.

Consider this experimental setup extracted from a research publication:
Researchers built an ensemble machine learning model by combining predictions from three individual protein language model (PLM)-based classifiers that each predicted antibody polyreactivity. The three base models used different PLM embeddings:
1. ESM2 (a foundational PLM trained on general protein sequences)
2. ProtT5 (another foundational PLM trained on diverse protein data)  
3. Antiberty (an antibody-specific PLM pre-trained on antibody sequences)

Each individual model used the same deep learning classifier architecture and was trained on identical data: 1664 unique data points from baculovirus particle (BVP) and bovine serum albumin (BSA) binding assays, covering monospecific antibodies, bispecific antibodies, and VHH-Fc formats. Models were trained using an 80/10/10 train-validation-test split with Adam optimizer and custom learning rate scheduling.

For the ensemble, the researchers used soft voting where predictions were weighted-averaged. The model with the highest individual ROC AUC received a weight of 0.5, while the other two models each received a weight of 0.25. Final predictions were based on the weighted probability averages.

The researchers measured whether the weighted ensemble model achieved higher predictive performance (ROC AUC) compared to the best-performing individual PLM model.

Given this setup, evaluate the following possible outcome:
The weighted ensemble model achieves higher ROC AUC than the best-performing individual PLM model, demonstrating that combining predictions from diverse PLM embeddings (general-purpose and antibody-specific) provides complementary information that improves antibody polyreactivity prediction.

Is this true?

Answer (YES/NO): NO